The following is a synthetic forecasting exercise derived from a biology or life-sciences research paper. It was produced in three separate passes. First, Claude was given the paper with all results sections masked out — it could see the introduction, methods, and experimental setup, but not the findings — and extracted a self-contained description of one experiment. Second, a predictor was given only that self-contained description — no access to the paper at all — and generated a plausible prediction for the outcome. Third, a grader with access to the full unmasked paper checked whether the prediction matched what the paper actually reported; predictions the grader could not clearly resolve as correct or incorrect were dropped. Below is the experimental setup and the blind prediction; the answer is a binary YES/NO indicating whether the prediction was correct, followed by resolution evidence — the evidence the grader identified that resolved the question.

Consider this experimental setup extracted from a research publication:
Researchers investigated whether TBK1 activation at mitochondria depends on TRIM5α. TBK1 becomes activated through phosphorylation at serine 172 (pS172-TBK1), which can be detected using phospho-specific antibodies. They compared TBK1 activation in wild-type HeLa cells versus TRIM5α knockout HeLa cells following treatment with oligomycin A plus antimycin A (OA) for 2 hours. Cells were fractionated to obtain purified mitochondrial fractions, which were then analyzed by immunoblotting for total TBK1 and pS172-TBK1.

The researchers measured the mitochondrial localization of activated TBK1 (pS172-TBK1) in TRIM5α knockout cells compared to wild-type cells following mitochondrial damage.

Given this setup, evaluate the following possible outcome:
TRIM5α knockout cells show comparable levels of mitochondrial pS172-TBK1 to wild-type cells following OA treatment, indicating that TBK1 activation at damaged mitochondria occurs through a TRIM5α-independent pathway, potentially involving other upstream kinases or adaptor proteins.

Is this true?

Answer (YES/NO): NO